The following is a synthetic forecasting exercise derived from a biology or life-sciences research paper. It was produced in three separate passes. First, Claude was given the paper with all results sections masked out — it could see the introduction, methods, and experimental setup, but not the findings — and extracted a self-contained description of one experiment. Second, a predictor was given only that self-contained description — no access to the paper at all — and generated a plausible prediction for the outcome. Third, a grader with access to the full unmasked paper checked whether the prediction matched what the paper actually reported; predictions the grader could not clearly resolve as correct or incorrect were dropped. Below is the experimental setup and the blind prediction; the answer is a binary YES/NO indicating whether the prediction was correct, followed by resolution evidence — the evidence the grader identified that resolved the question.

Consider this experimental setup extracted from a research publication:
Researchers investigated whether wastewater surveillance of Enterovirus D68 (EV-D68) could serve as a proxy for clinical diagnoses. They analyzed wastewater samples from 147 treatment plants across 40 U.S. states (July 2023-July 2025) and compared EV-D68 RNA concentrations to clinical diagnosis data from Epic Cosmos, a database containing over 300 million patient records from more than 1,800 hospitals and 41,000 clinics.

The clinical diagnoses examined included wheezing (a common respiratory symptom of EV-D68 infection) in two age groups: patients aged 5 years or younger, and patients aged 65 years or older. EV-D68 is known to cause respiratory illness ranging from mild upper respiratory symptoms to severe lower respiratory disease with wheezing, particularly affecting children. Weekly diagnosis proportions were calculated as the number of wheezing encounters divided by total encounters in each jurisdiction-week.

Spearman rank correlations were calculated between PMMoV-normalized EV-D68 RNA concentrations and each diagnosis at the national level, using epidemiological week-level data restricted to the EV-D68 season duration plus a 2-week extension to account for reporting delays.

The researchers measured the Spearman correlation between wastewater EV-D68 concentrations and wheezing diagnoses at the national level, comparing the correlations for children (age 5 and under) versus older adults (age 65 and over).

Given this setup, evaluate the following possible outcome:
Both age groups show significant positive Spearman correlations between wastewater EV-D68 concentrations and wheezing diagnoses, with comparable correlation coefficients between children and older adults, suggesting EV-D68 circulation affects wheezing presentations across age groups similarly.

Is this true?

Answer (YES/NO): NO